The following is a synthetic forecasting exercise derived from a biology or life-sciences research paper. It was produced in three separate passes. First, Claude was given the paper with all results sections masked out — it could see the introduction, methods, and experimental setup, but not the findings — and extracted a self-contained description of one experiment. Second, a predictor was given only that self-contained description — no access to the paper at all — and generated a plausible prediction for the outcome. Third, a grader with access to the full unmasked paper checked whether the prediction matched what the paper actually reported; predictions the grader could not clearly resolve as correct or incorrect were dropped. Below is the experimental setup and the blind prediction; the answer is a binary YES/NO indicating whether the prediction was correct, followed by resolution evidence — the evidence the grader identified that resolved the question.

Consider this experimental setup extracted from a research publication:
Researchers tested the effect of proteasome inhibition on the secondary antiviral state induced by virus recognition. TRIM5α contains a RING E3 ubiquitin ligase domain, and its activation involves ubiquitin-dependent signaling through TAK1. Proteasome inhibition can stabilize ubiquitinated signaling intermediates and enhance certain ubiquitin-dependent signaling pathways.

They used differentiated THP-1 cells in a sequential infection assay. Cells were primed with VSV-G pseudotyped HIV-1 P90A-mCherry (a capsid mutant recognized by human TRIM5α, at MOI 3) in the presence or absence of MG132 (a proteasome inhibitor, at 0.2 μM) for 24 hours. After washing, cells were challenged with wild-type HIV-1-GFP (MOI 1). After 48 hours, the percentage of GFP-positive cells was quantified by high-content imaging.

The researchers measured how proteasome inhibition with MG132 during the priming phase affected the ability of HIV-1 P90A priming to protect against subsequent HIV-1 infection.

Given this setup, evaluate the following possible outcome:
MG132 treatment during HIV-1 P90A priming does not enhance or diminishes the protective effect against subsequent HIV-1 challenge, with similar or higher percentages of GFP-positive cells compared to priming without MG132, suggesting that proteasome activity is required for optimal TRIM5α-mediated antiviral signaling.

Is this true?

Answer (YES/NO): NO